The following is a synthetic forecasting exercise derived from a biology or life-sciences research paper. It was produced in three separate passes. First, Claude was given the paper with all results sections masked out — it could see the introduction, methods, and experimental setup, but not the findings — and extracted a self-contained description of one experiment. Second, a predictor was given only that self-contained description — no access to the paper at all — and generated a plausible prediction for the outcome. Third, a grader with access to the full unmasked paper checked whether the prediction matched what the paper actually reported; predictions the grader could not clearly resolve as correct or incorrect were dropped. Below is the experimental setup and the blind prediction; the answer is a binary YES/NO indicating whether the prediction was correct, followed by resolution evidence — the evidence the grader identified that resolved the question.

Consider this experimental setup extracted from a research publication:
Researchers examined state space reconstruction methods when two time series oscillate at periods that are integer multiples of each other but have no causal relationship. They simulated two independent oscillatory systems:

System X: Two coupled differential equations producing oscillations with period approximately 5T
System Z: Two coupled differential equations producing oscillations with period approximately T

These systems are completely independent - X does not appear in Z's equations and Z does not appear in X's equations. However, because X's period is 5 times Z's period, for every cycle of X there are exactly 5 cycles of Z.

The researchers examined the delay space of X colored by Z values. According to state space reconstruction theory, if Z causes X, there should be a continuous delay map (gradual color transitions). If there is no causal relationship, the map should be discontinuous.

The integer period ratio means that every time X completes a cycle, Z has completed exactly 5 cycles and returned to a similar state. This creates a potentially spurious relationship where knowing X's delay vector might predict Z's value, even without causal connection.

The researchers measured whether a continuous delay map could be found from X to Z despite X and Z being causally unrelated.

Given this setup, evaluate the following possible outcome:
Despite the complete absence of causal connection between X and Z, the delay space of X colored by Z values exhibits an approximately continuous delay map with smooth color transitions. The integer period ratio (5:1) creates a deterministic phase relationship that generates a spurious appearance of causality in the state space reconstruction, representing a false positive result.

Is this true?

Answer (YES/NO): YES